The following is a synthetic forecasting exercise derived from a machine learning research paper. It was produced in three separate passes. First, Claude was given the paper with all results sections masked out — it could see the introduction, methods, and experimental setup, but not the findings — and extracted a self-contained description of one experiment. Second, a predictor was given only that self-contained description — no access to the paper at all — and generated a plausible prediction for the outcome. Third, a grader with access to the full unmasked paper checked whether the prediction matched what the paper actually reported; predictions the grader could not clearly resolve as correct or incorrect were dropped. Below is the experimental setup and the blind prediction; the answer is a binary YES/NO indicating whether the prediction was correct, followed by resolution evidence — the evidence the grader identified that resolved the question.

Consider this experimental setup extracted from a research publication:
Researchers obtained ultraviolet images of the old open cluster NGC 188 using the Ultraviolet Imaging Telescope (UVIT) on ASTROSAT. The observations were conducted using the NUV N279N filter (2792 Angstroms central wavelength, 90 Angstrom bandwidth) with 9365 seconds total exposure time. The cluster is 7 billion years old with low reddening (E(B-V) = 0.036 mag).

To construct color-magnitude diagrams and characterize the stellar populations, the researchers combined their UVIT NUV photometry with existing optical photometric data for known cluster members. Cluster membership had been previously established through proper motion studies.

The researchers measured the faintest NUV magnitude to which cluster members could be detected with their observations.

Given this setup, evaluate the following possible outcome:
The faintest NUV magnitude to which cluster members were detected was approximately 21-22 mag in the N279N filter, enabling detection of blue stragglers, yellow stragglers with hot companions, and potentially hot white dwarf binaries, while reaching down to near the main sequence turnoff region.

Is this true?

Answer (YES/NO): YES